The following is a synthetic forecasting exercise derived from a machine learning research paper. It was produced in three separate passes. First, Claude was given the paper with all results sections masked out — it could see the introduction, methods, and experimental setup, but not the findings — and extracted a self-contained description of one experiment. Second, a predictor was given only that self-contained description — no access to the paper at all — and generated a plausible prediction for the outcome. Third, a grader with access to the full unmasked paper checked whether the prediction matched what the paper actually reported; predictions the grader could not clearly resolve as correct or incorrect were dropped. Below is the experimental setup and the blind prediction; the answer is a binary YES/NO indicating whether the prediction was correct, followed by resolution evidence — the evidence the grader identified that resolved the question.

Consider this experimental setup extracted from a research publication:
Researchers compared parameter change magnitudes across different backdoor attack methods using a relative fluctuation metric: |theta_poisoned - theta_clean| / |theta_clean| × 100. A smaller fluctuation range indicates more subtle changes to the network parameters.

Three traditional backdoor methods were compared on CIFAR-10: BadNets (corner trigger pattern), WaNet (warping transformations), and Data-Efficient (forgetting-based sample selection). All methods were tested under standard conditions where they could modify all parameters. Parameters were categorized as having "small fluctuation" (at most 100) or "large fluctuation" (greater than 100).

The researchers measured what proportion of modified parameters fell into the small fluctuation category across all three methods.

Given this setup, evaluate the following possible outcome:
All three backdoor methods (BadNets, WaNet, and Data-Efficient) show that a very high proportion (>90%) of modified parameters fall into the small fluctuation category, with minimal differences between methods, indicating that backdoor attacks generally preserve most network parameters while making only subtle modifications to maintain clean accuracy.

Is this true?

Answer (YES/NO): NO